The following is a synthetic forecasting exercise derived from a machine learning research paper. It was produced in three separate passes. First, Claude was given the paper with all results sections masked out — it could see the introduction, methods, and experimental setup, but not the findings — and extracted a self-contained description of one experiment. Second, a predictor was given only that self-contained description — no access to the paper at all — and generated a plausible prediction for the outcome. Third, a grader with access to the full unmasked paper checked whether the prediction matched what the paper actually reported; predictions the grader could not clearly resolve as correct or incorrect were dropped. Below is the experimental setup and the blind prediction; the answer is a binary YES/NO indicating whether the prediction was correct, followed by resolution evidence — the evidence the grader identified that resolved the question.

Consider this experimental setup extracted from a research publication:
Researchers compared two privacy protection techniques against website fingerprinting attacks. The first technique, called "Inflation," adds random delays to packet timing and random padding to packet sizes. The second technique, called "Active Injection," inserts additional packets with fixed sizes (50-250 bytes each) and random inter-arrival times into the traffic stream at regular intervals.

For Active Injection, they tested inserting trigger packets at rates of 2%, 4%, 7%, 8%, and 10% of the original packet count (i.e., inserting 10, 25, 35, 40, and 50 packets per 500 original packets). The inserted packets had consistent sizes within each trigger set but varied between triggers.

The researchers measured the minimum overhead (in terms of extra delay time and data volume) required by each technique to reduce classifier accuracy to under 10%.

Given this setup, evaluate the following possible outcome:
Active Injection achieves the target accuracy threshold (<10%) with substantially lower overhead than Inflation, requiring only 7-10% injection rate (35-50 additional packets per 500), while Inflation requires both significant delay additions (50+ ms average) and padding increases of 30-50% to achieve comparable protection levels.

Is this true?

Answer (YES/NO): NO